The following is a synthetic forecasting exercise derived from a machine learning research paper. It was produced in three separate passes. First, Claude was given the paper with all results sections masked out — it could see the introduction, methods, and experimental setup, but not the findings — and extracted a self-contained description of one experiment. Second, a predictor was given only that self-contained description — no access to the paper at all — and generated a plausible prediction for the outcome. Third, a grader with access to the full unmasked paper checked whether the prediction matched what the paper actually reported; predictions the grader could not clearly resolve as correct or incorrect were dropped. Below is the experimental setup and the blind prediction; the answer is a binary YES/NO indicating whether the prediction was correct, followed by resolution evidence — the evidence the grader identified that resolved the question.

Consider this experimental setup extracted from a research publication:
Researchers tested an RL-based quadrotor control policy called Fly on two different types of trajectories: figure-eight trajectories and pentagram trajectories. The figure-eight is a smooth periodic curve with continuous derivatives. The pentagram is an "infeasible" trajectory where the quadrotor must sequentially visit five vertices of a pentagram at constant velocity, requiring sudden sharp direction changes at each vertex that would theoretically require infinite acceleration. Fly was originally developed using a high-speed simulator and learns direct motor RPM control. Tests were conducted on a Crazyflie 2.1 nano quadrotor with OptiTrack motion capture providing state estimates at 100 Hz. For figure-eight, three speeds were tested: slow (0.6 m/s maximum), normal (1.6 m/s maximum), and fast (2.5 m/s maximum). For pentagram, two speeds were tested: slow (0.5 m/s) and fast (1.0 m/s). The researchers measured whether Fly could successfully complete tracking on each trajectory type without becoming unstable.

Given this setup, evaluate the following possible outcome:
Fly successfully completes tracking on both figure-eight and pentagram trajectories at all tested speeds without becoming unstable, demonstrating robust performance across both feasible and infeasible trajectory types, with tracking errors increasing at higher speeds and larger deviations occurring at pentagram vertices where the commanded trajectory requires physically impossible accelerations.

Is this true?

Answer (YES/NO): NO